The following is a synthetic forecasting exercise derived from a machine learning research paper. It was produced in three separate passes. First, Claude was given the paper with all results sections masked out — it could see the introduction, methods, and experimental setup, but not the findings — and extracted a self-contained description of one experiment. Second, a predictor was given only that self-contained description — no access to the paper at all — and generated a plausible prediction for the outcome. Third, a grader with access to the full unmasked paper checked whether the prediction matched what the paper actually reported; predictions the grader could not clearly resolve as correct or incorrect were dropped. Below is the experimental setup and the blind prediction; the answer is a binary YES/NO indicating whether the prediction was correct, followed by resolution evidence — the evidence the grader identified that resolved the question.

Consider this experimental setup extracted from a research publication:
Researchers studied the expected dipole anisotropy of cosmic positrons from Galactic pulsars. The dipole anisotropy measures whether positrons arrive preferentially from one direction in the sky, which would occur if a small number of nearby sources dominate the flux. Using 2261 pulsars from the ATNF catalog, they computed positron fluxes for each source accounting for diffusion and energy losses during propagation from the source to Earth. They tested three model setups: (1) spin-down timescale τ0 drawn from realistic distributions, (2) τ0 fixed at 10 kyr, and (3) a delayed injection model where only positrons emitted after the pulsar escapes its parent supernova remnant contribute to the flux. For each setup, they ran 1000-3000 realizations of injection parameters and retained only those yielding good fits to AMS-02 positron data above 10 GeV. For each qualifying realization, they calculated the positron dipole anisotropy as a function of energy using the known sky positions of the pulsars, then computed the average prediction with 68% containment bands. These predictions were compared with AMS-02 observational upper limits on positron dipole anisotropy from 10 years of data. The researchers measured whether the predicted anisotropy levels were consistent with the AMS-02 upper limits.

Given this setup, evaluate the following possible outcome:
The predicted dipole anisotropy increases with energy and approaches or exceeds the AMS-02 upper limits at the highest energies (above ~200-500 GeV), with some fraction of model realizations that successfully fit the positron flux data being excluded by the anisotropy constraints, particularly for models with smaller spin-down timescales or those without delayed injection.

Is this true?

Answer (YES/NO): NO